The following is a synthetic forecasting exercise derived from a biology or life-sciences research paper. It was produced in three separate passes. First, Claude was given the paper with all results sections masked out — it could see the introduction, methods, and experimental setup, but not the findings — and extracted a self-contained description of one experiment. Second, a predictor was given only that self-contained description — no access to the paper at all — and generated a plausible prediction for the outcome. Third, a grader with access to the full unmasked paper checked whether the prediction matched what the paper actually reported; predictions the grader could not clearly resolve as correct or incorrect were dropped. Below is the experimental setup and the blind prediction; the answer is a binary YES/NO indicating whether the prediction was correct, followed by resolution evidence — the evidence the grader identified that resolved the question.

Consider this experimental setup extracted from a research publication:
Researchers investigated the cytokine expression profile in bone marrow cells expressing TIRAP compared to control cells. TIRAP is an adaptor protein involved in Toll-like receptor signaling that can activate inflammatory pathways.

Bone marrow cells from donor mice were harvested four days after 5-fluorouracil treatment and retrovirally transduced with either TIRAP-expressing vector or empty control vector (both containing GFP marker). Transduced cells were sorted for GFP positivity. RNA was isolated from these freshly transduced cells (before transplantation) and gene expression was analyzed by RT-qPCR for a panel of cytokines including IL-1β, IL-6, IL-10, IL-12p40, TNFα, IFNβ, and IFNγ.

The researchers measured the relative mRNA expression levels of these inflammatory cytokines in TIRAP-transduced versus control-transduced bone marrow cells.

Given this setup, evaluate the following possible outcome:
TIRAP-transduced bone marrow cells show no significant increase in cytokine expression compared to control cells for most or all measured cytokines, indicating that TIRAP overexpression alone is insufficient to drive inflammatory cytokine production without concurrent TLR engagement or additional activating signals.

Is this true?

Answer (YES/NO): NO